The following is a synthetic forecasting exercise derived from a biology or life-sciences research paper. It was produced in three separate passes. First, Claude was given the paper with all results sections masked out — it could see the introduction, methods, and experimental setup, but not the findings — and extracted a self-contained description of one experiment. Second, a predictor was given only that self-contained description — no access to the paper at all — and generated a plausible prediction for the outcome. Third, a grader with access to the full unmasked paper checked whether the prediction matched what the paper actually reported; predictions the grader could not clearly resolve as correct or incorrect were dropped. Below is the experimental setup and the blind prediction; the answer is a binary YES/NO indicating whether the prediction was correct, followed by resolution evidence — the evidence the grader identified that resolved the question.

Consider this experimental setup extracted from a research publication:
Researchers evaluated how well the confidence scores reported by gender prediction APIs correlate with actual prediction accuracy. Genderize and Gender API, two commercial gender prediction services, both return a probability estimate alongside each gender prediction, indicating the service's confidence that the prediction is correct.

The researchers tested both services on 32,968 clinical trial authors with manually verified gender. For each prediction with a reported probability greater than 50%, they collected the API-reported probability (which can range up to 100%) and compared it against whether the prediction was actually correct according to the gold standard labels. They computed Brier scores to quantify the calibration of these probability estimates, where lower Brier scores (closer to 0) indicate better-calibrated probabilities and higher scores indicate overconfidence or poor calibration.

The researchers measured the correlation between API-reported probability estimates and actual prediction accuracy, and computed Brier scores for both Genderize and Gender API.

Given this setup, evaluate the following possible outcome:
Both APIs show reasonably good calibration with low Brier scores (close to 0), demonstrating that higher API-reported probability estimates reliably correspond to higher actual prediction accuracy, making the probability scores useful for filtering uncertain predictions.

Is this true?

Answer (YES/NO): YES